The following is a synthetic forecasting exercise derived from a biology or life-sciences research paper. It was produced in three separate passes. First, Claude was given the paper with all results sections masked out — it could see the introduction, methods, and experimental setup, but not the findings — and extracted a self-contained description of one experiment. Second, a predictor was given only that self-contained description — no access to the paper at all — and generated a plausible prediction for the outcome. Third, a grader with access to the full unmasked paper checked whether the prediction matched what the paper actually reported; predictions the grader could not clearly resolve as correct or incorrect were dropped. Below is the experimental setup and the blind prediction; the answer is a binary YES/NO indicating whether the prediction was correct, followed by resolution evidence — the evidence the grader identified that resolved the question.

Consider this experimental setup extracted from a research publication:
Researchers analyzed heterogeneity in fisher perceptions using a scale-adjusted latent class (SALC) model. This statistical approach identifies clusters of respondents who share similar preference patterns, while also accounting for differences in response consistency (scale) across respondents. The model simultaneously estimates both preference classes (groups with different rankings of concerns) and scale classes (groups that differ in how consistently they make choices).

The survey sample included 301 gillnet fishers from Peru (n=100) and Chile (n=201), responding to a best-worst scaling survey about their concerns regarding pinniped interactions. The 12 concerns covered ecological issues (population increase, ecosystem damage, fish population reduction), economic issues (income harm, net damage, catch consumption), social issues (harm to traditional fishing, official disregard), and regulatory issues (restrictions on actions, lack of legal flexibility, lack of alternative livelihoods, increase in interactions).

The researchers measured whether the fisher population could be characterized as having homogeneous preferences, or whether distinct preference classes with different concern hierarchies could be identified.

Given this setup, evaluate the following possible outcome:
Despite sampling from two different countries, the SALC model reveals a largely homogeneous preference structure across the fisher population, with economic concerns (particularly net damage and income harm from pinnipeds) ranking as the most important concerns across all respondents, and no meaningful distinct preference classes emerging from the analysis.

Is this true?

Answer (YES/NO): NO